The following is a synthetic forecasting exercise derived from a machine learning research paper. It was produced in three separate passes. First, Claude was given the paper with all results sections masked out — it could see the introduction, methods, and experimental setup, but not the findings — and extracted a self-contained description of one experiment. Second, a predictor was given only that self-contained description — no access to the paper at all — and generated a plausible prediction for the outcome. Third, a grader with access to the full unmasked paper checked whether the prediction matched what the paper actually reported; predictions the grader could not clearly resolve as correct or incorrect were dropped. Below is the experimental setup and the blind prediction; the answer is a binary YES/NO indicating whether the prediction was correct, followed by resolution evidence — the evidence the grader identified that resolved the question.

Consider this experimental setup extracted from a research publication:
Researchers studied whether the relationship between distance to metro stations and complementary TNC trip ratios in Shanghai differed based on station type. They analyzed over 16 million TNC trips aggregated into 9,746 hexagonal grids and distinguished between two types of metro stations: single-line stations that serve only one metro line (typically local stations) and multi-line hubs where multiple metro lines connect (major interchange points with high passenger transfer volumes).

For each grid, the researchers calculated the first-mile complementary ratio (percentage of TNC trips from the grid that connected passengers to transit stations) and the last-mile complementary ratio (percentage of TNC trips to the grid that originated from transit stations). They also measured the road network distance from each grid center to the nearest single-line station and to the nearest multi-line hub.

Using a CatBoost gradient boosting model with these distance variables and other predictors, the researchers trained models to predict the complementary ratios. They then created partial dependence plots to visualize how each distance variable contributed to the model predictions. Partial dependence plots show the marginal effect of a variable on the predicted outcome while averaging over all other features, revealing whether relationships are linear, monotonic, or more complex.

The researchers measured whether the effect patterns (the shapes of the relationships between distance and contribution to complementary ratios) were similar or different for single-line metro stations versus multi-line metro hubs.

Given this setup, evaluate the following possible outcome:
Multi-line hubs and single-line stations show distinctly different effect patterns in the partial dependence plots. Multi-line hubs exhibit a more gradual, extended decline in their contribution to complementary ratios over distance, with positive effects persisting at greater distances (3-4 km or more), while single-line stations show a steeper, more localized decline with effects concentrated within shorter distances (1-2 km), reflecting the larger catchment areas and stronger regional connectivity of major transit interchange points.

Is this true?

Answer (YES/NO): NO